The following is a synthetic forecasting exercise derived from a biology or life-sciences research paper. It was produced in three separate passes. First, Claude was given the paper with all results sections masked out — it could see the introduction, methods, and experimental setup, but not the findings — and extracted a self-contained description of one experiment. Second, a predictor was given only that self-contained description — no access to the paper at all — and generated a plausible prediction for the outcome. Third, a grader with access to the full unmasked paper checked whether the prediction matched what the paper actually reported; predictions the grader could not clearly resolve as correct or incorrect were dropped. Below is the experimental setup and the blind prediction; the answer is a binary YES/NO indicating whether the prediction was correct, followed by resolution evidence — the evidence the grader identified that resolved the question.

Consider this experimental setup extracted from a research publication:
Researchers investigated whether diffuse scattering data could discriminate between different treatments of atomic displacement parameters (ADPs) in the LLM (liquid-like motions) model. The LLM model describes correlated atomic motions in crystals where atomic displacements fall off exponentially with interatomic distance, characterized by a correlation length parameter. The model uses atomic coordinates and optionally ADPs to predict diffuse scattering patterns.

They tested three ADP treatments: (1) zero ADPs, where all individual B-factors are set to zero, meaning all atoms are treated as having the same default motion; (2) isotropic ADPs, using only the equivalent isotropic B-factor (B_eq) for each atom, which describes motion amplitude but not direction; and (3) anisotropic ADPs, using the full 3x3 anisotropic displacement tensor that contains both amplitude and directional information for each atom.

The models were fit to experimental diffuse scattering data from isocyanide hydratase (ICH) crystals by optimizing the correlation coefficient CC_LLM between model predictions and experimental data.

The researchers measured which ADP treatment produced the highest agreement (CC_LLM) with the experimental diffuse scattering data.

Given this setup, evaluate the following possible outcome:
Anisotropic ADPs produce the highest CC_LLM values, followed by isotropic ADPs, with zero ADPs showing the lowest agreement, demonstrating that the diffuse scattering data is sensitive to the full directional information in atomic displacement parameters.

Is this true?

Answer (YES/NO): NO